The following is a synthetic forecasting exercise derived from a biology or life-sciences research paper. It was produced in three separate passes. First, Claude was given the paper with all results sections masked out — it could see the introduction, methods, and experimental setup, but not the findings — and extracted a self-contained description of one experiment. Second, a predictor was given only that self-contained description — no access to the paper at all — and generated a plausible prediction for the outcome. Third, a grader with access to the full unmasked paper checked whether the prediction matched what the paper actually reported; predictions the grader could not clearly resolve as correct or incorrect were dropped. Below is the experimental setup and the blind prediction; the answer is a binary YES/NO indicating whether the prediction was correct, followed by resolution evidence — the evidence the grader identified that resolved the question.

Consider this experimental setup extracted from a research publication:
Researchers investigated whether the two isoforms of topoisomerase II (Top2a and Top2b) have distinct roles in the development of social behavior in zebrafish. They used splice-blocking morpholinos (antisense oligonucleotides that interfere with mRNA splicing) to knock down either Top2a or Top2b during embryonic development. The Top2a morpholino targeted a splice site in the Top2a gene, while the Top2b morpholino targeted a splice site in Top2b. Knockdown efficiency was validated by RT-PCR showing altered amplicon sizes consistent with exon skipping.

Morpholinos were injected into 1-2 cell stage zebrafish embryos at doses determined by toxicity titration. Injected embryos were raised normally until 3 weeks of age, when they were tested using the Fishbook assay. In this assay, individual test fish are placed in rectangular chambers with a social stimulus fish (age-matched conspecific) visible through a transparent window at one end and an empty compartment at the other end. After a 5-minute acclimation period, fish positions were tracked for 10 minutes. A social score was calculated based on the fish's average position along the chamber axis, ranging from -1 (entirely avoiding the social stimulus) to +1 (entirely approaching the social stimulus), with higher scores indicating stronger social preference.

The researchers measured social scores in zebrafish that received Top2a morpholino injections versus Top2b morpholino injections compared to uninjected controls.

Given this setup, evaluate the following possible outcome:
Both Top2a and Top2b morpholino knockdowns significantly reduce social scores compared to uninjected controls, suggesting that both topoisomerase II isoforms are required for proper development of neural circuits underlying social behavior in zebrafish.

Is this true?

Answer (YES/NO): NO